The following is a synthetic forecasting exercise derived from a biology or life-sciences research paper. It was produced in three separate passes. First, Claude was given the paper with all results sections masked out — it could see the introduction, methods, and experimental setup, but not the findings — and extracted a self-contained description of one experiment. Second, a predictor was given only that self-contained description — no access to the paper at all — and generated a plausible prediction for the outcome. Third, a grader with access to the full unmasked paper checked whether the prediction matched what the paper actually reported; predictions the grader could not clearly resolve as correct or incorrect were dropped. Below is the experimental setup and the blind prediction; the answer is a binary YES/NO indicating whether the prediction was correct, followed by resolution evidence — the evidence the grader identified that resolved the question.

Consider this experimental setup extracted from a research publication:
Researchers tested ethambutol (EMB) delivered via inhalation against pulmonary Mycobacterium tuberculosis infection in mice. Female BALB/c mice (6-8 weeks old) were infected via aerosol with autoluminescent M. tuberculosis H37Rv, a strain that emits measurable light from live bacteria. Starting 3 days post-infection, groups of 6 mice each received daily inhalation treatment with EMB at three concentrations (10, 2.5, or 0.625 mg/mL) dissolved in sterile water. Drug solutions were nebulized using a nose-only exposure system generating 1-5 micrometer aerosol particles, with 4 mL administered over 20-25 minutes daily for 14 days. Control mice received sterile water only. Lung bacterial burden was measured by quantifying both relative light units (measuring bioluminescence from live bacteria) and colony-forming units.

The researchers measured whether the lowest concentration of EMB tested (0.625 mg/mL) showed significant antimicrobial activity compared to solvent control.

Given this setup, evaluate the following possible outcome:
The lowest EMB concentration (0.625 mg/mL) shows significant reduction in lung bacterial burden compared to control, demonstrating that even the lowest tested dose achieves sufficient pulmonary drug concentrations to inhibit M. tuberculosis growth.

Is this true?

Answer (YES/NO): YES